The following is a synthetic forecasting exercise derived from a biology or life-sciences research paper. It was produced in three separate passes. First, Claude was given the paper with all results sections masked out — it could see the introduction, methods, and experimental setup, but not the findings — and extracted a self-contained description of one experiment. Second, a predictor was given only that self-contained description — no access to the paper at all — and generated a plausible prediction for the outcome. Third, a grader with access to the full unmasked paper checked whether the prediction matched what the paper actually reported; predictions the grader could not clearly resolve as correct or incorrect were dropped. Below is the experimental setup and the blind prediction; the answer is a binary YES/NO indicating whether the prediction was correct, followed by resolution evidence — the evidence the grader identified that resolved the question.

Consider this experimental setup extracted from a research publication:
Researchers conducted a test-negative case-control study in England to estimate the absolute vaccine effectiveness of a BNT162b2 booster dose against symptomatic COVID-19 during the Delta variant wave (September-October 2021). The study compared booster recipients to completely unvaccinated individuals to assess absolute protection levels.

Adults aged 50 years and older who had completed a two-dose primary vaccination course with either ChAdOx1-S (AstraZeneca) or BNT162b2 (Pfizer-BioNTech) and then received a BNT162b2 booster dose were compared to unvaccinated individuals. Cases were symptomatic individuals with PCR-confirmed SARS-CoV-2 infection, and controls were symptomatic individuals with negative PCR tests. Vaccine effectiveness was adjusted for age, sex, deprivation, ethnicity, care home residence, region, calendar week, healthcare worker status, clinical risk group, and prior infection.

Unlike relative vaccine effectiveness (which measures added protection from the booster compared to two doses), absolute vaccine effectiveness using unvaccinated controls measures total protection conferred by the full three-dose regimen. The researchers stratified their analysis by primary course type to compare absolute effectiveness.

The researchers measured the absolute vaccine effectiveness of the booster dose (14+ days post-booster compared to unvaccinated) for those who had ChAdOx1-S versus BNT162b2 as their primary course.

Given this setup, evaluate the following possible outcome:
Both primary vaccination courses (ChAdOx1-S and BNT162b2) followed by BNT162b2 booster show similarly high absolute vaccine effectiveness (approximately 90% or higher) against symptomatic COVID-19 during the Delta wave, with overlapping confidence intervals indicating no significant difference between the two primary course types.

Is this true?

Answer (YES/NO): YES